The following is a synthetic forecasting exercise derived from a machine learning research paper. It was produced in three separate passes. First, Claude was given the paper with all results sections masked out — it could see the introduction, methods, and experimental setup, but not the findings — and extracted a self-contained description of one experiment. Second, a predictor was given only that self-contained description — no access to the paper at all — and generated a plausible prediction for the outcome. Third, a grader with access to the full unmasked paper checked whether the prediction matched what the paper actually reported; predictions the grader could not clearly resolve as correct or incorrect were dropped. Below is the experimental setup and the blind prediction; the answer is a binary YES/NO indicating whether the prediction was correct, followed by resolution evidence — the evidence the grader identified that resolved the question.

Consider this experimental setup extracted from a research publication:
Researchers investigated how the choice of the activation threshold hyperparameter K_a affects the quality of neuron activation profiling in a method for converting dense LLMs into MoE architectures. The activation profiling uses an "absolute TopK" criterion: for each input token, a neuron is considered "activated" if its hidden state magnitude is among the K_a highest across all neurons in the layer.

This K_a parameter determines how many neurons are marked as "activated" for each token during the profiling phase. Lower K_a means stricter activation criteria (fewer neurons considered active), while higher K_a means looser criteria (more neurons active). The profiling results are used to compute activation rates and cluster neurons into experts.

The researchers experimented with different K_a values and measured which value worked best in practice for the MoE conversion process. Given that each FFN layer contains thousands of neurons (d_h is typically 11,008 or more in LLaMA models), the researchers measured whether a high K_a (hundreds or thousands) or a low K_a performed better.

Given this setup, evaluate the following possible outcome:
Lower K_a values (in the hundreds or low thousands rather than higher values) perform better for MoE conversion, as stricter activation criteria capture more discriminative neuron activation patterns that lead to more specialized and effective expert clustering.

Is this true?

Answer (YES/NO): NO